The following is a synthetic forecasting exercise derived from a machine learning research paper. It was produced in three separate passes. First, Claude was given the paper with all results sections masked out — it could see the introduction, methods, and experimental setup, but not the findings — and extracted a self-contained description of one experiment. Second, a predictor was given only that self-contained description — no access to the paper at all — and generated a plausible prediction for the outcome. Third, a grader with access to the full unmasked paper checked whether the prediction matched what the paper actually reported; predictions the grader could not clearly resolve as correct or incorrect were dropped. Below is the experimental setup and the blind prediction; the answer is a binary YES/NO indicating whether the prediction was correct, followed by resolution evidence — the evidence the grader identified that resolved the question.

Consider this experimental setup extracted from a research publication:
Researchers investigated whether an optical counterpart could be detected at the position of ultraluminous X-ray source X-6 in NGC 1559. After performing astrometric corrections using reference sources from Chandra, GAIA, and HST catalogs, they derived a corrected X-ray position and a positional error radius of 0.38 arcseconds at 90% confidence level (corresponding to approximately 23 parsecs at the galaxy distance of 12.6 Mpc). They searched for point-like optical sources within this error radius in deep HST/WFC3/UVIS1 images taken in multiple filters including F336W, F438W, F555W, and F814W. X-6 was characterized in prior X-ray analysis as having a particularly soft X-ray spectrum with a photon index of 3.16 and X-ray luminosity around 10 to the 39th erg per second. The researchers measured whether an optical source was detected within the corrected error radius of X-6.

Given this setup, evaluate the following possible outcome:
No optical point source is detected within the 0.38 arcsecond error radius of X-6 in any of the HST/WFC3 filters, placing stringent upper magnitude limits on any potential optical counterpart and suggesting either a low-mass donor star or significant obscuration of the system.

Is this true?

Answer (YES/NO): NO